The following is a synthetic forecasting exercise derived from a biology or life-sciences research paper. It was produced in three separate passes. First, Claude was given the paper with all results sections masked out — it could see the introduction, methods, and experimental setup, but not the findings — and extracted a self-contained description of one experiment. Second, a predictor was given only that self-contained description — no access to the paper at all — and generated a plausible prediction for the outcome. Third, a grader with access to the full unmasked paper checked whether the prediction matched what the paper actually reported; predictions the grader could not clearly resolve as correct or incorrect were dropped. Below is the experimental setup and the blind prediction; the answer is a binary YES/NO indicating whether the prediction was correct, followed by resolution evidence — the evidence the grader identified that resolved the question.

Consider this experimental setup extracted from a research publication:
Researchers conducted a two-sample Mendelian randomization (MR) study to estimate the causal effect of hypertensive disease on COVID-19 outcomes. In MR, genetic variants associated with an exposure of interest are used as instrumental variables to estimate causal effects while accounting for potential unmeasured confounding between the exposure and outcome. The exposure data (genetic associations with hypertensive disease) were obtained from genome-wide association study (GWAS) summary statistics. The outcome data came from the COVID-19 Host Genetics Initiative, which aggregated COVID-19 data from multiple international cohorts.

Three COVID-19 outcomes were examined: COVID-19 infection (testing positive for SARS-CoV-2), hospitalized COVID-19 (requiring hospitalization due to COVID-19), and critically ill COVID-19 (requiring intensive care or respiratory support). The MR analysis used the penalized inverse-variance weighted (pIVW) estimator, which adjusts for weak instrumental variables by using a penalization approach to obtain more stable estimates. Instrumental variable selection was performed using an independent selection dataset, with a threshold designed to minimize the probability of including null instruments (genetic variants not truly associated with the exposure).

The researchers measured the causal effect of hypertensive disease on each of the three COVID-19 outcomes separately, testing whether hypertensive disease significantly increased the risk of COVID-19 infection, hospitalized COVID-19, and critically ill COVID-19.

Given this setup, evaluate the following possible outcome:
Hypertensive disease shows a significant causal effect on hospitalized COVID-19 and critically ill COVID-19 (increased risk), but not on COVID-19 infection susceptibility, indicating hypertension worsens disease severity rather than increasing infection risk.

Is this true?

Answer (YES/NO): NO